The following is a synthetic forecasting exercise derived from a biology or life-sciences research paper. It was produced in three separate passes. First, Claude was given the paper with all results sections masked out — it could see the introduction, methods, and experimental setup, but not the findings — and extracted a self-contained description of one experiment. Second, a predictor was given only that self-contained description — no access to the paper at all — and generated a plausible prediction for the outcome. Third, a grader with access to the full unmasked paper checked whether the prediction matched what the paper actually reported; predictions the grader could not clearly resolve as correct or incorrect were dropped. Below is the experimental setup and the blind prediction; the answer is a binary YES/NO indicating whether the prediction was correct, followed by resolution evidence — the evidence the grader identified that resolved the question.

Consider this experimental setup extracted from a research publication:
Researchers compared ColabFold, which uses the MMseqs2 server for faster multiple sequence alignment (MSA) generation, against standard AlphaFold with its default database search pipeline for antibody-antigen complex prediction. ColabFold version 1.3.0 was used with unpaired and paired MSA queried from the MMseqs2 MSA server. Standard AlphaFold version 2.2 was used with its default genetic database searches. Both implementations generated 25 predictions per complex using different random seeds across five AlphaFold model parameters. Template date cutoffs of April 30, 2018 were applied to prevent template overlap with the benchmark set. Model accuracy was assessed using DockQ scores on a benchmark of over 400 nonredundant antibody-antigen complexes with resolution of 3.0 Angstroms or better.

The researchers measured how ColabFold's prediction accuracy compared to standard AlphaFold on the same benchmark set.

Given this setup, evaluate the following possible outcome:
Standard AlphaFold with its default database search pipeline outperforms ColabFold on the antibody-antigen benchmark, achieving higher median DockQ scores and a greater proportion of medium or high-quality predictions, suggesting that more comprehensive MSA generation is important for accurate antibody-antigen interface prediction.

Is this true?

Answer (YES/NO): NO